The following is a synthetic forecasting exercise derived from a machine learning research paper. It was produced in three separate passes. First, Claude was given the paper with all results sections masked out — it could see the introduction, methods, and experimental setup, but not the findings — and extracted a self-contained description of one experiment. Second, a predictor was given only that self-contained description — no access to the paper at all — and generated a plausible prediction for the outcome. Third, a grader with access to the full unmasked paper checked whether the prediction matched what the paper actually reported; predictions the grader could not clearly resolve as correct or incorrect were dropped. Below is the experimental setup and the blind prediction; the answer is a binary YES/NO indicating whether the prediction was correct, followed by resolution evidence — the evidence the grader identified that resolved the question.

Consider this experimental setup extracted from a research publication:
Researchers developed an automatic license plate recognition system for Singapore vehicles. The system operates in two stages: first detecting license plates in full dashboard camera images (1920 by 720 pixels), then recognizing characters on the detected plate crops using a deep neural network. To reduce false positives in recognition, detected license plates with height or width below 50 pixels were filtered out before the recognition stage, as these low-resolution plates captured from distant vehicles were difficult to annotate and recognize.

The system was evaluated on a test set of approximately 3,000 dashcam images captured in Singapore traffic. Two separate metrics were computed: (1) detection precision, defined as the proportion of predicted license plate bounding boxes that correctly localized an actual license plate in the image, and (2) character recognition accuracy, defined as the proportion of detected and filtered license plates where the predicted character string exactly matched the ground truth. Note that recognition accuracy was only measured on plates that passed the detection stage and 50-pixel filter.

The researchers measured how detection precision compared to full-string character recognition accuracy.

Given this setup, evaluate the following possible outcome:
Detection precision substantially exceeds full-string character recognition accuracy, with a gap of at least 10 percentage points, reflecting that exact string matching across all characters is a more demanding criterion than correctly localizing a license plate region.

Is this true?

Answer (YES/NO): YES